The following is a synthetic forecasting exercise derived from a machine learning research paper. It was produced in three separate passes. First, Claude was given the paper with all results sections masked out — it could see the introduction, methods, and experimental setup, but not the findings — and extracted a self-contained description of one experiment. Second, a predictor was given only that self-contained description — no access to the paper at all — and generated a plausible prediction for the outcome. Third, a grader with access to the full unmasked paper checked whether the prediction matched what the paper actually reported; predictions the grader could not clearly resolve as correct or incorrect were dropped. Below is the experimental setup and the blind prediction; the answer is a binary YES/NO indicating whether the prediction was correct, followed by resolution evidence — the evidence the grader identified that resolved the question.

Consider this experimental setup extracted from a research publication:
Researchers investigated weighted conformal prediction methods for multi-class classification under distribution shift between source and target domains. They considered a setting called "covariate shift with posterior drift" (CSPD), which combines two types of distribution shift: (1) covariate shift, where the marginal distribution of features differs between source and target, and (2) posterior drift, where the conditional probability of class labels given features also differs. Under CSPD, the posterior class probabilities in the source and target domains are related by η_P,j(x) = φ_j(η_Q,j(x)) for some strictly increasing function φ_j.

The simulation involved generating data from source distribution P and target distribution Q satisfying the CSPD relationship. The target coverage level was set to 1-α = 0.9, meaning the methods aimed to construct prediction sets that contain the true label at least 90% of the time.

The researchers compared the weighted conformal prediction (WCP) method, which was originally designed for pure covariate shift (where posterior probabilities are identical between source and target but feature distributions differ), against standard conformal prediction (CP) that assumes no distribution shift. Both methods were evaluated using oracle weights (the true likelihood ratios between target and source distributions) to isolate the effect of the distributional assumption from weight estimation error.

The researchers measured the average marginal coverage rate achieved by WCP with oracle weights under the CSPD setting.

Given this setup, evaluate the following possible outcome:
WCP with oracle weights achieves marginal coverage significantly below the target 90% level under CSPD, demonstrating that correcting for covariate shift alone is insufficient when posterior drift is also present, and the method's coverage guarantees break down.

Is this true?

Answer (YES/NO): YES